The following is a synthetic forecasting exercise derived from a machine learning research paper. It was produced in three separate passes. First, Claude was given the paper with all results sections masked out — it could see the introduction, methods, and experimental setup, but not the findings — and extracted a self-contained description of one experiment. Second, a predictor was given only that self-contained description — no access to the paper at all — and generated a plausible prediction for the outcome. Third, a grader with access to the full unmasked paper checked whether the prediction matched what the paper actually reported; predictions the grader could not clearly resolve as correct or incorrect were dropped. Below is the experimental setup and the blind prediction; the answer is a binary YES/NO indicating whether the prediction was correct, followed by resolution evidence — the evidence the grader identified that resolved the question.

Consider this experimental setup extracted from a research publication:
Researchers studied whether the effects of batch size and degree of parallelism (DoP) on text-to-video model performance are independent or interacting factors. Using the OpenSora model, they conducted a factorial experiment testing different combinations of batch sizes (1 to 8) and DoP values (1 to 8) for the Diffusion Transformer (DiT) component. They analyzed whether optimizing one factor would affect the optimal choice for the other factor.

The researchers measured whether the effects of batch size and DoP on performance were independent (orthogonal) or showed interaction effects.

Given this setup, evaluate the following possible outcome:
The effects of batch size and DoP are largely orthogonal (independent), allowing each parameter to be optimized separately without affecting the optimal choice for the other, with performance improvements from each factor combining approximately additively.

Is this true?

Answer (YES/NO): YES